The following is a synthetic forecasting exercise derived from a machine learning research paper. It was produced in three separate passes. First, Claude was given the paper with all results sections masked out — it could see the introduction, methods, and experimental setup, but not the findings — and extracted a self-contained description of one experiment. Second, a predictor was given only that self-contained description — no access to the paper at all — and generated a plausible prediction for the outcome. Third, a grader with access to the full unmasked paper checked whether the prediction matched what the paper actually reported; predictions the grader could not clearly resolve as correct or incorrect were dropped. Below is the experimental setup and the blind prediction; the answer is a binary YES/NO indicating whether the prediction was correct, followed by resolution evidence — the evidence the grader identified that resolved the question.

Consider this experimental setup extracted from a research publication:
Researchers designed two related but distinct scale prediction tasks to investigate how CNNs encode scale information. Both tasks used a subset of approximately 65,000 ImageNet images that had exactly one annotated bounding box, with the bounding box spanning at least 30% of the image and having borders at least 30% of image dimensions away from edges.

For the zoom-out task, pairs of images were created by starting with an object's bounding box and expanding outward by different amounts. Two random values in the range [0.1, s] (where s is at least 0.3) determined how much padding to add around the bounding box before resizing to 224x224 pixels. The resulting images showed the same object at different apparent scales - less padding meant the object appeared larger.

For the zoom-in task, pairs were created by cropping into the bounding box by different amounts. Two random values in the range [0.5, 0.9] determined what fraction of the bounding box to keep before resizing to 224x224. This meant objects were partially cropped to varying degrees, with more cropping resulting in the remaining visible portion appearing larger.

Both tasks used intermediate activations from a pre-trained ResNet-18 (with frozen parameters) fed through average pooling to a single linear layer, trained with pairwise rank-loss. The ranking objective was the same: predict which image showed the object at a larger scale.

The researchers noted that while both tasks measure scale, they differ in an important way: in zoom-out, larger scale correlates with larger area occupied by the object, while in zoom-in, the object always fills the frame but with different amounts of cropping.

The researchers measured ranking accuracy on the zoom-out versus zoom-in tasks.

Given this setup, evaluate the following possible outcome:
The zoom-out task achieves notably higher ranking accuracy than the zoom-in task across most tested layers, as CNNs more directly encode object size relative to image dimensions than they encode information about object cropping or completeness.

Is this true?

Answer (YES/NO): NO